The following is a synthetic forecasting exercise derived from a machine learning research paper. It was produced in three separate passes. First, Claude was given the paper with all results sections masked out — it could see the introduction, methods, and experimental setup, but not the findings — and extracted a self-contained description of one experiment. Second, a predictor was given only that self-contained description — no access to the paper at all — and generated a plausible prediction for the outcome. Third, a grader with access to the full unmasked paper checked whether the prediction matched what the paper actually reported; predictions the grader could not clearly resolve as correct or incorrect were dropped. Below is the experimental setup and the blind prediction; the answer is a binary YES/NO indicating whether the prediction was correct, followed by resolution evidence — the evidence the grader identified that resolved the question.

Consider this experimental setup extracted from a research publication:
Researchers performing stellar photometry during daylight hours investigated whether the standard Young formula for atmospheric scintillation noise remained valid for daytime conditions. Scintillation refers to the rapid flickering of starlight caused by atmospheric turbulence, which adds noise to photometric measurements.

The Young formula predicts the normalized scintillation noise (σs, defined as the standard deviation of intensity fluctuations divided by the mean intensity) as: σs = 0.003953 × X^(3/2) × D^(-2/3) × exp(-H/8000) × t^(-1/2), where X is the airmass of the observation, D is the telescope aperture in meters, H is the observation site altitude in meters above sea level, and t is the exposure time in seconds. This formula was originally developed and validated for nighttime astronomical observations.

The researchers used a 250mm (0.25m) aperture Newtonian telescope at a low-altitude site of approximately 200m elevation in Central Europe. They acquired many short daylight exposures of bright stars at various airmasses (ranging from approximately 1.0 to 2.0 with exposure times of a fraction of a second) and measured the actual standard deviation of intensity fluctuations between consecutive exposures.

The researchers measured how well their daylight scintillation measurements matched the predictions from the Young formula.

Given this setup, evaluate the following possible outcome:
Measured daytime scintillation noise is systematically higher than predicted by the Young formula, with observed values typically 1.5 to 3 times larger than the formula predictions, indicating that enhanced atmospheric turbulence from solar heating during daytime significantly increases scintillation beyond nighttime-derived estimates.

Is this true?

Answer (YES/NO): NO